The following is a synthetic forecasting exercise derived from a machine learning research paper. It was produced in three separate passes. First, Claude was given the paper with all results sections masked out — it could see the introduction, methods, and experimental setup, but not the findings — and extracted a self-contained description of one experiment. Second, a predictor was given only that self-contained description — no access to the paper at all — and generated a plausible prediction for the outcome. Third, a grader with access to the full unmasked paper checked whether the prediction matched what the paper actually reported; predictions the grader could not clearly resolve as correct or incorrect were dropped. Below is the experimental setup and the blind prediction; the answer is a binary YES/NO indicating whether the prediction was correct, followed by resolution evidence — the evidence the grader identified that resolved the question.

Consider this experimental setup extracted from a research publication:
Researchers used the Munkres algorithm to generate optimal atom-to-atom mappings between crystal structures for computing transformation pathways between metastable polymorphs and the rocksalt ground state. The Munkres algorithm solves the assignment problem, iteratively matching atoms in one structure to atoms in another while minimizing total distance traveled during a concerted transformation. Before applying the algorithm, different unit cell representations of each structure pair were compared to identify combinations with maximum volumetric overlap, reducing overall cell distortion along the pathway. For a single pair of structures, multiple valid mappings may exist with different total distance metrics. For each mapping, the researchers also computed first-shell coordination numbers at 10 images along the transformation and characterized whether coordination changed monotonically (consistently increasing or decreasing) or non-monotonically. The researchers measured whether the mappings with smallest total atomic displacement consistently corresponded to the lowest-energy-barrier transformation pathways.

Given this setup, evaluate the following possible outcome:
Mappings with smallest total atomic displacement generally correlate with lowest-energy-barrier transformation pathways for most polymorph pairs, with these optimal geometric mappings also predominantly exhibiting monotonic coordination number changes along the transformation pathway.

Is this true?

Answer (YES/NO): NO